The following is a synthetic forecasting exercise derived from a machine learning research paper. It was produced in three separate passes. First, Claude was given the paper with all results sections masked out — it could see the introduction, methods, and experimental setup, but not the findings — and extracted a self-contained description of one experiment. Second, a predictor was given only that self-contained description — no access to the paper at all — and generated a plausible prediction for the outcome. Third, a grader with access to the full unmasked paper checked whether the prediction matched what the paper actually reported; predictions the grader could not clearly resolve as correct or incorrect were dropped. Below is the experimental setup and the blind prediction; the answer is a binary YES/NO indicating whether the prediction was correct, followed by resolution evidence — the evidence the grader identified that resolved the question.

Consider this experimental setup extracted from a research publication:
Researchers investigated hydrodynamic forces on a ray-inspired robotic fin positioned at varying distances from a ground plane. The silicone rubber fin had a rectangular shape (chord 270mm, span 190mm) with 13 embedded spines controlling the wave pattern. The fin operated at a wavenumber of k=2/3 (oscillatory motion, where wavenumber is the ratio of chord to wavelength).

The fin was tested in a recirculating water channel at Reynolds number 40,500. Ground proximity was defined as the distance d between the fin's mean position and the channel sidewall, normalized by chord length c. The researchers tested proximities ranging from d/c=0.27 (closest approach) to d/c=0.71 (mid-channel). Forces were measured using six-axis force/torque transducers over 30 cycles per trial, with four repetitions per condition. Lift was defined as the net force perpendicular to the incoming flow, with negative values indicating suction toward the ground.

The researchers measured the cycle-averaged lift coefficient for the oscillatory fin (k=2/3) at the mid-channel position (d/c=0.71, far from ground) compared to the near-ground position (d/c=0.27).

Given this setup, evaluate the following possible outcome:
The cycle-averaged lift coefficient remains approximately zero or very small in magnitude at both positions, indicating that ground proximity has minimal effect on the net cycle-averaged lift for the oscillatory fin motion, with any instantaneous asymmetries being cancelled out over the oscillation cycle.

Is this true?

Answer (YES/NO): NO